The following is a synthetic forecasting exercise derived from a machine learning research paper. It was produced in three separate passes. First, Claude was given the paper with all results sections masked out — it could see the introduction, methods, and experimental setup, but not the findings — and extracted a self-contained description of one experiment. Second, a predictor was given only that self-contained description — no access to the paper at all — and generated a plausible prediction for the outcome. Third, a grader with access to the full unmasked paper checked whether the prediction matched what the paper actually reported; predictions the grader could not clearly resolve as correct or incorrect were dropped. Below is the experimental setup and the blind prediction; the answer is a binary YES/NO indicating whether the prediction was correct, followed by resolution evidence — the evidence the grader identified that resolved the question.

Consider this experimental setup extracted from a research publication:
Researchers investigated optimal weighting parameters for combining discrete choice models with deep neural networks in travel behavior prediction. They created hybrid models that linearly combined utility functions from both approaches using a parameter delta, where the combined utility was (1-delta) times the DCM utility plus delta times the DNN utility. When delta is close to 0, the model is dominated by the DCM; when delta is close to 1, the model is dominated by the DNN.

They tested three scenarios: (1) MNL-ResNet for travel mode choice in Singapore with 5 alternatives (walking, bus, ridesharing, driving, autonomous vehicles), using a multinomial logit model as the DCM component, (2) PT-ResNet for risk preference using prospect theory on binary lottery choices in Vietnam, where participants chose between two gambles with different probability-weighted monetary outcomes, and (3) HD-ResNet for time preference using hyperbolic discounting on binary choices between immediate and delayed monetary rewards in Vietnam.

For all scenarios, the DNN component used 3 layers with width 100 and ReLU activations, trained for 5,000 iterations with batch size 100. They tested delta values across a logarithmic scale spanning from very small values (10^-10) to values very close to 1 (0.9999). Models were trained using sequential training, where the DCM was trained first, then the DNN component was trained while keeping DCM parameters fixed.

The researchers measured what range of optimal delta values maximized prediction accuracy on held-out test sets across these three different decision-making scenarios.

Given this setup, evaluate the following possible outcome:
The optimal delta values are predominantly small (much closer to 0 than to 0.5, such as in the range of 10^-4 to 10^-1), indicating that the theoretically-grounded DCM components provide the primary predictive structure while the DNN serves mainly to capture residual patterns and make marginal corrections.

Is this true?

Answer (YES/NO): NO